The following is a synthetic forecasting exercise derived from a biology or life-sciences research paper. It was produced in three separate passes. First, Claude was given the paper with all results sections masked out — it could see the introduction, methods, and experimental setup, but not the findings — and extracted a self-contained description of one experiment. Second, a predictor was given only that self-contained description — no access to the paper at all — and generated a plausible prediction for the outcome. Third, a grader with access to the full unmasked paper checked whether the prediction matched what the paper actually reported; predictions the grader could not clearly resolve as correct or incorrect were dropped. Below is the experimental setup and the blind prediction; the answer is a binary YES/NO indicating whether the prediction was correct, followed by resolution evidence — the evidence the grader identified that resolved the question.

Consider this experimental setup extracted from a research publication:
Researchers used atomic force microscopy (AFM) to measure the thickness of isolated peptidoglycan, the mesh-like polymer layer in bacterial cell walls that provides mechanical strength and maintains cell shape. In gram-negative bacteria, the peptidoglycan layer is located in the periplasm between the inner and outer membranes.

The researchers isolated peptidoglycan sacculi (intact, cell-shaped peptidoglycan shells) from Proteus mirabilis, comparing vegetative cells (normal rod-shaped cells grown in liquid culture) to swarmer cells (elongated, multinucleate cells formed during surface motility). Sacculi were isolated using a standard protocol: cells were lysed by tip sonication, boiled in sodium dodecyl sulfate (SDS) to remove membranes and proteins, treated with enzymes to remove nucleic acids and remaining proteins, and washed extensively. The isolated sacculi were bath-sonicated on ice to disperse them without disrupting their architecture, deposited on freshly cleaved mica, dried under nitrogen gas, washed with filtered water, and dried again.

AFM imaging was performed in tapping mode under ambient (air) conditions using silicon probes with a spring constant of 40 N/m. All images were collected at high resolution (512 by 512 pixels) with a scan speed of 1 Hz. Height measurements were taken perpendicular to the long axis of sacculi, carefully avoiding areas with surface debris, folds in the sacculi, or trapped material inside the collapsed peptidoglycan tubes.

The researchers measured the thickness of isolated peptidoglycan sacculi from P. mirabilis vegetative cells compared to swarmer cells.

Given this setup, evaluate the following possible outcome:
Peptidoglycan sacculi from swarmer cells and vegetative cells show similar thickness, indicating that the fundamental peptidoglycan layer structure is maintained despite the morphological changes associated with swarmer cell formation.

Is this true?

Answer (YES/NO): NO